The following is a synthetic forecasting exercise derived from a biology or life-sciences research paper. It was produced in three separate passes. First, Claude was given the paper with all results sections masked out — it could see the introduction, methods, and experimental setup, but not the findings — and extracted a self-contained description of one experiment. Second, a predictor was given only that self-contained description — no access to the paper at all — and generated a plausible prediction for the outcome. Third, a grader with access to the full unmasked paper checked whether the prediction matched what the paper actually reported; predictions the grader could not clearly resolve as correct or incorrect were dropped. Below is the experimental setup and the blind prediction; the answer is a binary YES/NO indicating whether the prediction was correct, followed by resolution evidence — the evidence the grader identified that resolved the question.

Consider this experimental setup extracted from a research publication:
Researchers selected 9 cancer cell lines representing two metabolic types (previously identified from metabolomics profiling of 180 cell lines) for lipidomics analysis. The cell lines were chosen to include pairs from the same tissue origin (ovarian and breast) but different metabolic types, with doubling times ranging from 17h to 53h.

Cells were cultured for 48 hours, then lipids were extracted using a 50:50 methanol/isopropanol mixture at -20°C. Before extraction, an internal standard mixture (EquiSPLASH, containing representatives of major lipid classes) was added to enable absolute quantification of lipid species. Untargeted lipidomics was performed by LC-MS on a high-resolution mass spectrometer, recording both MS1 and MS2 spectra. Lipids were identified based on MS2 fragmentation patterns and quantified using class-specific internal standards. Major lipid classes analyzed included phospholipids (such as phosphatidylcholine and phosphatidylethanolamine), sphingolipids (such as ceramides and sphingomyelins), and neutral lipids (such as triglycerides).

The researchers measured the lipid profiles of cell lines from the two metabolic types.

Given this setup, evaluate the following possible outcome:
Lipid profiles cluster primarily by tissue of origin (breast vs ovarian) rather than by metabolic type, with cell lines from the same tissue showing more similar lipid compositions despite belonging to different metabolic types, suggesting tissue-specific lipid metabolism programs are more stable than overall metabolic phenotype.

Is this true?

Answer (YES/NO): NO